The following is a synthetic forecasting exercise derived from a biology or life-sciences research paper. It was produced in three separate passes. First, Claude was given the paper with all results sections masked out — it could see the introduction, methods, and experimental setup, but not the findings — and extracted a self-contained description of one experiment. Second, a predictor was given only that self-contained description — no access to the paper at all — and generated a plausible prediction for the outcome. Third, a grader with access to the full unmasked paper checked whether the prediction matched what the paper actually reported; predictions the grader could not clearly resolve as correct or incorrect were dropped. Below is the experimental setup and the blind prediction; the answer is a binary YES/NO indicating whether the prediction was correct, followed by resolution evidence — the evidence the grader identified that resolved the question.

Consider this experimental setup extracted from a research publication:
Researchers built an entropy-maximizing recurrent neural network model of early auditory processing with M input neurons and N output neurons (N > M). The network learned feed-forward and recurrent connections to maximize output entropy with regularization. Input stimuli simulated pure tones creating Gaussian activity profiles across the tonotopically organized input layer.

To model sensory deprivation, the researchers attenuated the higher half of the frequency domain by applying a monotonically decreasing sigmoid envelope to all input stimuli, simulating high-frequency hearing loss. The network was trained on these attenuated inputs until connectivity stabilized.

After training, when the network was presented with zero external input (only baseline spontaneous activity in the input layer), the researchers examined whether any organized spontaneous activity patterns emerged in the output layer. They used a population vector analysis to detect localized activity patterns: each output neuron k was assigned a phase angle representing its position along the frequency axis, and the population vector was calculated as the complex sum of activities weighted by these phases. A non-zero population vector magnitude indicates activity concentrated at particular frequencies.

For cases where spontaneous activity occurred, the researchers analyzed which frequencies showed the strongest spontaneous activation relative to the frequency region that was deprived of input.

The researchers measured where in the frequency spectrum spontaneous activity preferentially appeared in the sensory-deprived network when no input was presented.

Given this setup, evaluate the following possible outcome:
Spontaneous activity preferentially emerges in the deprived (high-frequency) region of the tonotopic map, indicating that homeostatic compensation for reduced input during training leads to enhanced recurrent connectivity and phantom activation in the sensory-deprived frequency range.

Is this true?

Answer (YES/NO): YES